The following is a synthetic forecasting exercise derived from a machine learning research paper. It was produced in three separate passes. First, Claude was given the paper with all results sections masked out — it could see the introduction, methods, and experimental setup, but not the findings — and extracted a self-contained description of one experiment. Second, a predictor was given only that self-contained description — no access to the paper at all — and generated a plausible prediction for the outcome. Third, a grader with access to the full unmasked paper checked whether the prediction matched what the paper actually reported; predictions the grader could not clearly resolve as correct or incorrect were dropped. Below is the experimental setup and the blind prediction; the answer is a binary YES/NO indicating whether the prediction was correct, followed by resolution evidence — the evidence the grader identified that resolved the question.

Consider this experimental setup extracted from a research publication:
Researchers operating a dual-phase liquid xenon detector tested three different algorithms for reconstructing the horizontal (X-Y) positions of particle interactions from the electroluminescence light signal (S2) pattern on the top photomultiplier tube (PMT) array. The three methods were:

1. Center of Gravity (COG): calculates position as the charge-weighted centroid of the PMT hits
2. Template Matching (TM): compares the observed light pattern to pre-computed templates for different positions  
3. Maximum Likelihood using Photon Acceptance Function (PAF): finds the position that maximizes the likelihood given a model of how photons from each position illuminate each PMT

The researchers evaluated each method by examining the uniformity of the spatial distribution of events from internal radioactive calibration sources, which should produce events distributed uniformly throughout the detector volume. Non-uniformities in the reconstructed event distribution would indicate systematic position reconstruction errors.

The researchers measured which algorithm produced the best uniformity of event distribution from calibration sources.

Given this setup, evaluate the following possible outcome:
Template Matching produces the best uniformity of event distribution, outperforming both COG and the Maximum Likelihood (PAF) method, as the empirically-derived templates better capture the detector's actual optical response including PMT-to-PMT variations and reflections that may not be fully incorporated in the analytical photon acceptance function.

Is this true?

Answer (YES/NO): NO